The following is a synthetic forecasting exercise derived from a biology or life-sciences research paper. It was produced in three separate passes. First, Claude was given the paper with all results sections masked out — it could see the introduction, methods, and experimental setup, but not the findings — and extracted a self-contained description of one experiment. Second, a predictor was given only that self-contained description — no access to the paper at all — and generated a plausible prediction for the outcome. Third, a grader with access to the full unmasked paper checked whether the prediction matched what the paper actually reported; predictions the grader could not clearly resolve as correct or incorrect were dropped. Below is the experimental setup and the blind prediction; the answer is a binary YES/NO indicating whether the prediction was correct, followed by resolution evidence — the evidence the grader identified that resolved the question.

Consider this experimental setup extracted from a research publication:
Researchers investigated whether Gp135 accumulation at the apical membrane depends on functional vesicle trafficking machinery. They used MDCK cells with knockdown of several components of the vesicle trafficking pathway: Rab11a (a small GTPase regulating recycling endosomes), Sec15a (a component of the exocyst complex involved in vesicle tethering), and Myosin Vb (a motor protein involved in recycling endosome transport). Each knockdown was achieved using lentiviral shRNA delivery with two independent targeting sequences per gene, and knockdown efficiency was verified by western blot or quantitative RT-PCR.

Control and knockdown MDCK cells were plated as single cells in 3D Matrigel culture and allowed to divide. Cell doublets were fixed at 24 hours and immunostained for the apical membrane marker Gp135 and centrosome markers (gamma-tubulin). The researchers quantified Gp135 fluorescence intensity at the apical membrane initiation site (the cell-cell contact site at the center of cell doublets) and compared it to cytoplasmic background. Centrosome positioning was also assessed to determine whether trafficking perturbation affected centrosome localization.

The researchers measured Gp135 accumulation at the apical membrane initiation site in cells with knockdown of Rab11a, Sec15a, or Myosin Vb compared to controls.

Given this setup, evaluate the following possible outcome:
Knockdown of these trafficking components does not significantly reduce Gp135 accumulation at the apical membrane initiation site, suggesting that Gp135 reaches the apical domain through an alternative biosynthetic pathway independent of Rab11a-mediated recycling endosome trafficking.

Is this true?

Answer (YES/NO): NO